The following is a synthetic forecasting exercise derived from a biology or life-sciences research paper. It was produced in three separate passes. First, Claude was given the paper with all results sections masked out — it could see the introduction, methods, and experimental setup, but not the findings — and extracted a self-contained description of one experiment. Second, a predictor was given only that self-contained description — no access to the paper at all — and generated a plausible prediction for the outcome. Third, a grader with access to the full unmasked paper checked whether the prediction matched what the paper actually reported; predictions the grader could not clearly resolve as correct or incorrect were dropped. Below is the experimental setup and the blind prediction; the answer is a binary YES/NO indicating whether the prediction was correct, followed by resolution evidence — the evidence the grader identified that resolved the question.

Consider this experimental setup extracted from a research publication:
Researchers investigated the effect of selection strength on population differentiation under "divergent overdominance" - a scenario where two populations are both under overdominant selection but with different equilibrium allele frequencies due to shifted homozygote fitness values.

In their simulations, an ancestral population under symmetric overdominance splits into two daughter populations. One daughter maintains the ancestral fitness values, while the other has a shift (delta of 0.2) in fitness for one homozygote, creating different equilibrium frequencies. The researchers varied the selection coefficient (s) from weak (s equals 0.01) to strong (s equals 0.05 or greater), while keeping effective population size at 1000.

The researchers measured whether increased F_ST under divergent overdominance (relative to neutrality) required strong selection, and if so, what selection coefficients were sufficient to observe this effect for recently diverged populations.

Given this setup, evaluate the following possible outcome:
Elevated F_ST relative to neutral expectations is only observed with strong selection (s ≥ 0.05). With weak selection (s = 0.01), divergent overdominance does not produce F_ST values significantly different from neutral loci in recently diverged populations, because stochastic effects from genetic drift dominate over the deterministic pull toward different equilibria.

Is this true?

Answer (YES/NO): YES